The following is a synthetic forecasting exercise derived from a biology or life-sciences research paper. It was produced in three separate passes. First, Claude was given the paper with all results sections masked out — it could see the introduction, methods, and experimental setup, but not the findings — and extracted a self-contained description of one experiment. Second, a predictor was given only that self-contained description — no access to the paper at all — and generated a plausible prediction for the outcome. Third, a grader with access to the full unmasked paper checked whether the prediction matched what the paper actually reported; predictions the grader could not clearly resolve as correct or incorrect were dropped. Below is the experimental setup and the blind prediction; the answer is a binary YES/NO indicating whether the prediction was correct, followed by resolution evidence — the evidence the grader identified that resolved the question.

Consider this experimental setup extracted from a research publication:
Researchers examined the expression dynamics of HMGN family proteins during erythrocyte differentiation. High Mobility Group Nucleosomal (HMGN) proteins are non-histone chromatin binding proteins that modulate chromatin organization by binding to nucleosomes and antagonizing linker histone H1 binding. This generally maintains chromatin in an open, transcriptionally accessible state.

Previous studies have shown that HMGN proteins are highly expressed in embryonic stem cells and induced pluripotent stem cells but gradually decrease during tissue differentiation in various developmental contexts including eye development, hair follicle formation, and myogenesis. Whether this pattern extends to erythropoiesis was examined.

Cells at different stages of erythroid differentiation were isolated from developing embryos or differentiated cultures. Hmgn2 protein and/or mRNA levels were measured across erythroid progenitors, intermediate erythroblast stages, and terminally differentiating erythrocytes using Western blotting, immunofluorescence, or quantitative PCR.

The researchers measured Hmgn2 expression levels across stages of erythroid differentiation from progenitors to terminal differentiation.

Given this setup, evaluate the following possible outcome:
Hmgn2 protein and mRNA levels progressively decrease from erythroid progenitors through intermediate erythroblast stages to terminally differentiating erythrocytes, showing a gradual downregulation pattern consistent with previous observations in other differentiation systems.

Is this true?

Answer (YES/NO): YES